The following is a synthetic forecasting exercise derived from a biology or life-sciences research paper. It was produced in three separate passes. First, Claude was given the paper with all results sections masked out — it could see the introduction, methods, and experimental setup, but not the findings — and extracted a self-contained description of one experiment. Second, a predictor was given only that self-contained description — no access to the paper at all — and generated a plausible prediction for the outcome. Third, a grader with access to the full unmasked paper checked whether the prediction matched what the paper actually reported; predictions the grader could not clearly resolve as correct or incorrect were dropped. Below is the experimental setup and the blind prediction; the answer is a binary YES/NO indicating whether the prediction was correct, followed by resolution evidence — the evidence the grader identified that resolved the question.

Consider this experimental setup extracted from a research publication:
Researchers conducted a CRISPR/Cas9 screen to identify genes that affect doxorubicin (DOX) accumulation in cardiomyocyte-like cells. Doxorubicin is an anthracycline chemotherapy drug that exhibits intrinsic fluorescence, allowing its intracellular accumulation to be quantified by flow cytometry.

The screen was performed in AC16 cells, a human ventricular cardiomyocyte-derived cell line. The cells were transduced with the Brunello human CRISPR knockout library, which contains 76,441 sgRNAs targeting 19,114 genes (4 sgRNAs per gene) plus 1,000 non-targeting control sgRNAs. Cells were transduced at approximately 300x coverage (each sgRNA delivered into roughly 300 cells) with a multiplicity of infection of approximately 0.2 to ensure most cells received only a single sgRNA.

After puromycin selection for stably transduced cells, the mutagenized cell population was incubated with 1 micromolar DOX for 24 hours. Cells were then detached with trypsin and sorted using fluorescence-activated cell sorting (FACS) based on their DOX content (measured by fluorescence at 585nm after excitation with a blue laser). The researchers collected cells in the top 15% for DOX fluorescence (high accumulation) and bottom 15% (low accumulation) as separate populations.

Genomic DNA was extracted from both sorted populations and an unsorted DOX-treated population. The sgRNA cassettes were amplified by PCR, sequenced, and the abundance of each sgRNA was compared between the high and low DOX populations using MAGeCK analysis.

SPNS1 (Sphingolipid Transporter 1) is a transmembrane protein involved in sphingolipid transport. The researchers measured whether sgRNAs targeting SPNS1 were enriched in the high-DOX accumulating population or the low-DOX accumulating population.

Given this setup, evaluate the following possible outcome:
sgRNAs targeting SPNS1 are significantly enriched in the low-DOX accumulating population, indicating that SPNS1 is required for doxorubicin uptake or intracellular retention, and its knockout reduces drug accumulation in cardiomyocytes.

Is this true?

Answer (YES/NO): NO